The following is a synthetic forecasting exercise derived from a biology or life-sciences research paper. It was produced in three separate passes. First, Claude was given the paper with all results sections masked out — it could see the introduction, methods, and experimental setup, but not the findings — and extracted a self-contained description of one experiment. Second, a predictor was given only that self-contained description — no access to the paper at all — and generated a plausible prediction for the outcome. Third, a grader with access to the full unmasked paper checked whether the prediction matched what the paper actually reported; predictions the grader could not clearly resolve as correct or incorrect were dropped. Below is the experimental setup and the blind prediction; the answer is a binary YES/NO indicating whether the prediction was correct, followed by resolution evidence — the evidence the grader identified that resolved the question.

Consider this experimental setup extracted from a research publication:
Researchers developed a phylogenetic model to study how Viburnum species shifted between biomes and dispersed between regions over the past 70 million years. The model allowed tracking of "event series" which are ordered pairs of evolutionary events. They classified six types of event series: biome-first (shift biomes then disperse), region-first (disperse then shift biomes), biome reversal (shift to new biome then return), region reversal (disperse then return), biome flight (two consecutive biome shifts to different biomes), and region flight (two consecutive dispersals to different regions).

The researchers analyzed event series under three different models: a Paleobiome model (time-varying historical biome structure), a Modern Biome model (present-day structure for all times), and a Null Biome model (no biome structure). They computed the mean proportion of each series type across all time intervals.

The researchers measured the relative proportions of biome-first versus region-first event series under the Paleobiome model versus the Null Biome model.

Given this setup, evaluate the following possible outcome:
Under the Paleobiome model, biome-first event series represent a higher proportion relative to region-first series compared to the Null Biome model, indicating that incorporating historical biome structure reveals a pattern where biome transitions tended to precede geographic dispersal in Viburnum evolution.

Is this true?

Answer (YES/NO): NO